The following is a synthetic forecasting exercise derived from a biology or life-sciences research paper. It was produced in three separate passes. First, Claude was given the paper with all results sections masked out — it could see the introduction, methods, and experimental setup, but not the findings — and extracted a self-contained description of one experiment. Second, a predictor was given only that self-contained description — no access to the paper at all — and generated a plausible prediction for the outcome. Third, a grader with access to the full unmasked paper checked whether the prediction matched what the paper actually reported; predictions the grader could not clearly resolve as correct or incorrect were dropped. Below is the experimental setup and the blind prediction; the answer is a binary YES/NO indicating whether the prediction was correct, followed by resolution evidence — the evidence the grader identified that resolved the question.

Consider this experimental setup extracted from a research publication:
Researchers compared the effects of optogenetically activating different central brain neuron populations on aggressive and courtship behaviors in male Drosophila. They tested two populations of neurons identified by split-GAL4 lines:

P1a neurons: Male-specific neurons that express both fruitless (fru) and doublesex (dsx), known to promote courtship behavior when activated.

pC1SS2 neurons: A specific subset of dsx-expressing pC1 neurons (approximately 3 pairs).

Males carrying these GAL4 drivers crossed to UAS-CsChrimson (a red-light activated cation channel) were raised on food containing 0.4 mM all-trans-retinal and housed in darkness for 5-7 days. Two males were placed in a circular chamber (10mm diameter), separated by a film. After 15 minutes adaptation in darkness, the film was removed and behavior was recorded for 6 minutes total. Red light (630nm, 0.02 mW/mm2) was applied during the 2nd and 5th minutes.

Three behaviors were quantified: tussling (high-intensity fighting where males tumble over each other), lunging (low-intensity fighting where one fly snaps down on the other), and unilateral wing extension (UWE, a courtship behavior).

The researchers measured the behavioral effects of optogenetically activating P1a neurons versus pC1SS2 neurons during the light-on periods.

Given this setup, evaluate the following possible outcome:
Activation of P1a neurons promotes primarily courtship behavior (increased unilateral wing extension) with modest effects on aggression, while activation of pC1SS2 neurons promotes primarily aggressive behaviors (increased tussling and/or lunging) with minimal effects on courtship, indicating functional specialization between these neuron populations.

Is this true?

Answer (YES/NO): YES